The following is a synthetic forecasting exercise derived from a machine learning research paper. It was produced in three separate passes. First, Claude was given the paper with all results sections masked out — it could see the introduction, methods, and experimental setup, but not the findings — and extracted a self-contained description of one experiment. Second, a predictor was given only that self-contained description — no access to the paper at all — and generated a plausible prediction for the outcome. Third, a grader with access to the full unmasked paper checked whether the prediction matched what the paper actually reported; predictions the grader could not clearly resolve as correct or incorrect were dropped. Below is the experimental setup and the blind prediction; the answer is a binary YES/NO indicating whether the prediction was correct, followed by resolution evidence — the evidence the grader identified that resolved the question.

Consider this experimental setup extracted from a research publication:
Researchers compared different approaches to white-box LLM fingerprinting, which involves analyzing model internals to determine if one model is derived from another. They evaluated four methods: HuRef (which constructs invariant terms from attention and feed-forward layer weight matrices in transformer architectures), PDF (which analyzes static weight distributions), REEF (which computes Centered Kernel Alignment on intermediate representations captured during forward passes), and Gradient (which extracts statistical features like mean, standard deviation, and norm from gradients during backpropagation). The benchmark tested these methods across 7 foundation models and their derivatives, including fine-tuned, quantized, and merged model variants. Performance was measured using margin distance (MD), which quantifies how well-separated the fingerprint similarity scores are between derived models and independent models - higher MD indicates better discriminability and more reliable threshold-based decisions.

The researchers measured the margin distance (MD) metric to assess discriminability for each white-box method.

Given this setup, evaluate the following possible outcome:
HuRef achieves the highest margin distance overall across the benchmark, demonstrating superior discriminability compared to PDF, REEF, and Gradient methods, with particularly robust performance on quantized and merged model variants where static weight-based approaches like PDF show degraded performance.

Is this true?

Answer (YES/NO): NO